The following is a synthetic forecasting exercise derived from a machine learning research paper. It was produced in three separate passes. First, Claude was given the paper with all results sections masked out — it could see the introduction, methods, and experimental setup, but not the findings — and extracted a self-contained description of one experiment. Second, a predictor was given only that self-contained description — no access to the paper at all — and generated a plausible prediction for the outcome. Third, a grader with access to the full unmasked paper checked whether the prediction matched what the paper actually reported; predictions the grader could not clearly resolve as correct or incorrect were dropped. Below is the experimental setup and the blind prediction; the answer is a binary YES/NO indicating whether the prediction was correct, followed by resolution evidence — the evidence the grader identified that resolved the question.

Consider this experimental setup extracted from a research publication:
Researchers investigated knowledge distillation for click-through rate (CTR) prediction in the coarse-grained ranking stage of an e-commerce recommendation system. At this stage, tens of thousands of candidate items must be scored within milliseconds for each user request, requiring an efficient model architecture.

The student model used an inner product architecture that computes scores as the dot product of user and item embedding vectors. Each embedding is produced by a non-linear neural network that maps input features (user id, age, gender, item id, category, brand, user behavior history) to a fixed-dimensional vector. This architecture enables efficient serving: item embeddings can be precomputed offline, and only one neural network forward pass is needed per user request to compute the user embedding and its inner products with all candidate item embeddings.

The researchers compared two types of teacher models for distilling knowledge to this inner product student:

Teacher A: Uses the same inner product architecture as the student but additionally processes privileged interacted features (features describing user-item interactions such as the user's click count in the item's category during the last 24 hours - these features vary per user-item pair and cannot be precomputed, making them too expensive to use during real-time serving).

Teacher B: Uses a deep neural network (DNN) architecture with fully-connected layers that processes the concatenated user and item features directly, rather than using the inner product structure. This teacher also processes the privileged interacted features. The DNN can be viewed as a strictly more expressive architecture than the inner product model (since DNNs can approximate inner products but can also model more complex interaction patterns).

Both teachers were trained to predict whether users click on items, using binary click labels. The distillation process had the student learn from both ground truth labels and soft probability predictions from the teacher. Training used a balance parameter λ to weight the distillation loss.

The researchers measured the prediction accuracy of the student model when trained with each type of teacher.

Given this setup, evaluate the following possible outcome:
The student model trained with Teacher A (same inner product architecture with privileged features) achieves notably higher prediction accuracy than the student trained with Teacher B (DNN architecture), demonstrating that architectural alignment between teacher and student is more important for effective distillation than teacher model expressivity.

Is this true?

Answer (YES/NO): NO